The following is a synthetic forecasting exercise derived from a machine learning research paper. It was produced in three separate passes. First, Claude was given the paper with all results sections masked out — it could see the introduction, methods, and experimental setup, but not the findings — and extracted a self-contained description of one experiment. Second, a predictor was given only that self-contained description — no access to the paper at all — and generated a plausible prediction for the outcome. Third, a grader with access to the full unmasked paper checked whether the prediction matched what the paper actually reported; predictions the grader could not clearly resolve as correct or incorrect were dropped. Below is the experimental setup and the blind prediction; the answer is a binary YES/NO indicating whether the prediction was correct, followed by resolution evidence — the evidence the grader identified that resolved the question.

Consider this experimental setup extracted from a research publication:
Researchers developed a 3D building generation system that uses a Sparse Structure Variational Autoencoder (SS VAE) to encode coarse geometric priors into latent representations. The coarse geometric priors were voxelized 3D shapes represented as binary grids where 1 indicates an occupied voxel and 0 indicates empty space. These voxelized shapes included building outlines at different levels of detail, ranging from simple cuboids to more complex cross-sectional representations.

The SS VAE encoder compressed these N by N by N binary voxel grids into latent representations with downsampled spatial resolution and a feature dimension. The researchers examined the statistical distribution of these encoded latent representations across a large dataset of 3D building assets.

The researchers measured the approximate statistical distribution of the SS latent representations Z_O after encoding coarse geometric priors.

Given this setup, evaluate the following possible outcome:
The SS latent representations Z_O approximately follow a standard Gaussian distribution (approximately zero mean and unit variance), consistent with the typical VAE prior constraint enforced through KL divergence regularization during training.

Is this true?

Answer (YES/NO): NO